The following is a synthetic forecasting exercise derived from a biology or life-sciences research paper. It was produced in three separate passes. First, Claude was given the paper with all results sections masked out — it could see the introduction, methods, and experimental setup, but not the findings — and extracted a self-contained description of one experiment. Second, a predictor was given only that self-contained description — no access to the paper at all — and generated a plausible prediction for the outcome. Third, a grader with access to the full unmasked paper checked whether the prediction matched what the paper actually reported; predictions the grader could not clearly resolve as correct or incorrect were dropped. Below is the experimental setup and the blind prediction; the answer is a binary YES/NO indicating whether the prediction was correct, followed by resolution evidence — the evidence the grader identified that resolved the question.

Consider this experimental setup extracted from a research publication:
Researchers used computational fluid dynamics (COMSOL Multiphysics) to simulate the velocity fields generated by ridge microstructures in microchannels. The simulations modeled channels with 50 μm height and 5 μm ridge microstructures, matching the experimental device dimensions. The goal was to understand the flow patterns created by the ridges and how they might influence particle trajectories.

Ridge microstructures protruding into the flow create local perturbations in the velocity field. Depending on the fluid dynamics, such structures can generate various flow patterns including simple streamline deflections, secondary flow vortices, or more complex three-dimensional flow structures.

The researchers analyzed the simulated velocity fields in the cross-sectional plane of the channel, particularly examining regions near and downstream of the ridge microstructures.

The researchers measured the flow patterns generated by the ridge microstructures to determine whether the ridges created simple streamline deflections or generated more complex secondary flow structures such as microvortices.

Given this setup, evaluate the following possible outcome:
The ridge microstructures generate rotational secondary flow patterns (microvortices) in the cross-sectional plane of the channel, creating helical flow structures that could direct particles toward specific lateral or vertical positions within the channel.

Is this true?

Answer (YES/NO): YES